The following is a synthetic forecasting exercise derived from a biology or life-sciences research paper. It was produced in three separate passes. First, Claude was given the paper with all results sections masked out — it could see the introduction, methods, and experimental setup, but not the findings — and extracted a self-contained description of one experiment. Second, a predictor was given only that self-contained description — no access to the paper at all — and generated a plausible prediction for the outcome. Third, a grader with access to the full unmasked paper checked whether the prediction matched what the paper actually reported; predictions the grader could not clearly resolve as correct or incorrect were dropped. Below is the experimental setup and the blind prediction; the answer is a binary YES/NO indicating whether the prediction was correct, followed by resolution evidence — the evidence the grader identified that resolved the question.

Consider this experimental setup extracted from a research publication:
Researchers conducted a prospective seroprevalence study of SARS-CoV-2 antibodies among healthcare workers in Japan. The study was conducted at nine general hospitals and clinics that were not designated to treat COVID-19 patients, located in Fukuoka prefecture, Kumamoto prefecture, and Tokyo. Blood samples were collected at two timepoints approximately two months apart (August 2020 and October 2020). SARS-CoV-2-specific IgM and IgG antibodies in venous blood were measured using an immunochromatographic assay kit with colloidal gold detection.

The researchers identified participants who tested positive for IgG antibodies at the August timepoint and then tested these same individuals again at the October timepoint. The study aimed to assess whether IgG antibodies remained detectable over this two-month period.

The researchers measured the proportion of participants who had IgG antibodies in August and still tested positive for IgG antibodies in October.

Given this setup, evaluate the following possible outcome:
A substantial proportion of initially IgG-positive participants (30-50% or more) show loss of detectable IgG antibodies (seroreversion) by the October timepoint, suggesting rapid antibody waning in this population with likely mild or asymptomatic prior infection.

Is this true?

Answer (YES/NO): NO